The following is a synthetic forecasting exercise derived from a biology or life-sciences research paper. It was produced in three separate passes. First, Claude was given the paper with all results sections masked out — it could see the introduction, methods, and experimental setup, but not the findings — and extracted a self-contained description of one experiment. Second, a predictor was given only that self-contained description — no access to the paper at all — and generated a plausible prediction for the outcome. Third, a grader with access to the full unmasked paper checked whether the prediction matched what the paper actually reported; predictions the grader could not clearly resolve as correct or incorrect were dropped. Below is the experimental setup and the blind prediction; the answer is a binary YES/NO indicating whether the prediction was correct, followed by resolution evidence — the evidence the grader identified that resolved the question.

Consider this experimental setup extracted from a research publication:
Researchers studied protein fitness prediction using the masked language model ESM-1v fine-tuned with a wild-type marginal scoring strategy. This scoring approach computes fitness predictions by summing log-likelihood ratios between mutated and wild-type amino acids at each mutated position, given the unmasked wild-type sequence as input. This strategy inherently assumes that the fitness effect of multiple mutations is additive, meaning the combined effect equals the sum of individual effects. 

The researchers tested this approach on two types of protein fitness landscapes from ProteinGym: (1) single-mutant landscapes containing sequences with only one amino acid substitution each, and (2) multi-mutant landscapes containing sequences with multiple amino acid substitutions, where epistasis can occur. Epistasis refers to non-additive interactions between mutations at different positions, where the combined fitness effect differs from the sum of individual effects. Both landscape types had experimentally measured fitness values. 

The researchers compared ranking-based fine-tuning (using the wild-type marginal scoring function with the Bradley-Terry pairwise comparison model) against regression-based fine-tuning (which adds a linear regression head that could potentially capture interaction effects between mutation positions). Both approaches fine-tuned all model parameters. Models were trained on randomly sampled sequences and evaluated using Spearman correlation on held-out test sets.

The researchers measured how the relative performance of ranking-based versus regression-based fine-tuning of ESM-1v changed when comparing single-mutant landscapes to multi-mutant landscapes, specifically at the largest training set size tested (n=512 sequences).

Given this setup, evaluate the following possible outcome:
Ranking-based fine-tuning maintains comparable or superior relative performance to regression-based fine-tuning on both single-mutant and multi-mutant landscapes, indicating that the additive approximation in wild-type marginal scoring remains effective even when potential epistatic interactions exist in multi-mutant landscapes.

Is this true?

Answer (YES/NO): NO